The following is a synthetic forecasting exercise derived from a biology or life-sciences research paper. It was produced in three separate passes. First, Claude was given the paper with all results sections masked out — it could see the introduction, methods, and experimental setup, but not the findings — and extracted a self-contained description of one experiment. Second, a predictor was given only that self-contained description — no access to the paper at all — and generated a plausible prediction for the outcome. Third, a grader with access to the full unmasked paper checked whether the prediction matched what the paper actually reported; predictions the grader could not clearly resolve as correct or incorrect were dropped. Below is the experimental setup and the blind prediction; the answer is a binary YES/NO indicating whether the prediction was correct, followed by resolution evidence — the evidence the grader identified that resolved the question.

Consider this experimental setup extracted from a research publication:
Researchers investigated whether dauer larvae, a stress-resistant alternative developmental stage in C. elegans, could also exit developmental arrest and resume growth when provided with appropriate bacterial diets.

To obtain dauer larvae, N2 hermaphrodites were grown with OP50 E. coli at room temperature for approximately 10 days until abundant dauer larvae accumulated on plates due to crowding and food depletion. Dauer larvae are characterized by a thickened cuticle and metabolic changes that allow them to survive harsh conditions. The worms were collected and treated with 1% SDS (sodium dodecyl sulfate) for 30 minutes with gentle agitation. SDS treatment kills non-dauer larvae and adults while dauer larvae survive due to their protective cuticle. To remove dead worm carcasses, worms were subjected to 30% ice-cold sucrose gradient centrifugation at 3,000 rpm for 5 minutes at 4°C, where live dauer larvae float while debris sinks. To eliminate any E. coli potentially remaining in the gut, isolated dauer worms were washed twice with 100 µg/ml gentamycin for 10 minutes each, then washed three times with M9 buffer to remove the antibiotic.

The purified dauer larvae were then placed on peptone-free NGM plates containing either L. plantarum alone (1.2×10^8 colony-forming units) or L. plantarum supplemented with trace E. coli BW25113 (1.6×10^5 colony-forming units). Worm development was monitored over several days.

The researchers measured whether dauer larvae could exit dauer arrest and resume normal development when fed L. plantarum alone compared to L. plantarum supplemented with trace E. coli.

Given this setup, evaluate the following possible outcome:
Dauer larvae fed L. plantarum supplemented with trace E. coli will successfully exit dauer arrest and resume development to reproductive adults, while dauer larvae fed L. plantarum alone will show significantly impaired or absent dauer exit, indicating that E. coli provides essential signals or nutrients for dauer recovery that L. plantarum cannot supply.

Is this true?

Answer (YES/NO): NO